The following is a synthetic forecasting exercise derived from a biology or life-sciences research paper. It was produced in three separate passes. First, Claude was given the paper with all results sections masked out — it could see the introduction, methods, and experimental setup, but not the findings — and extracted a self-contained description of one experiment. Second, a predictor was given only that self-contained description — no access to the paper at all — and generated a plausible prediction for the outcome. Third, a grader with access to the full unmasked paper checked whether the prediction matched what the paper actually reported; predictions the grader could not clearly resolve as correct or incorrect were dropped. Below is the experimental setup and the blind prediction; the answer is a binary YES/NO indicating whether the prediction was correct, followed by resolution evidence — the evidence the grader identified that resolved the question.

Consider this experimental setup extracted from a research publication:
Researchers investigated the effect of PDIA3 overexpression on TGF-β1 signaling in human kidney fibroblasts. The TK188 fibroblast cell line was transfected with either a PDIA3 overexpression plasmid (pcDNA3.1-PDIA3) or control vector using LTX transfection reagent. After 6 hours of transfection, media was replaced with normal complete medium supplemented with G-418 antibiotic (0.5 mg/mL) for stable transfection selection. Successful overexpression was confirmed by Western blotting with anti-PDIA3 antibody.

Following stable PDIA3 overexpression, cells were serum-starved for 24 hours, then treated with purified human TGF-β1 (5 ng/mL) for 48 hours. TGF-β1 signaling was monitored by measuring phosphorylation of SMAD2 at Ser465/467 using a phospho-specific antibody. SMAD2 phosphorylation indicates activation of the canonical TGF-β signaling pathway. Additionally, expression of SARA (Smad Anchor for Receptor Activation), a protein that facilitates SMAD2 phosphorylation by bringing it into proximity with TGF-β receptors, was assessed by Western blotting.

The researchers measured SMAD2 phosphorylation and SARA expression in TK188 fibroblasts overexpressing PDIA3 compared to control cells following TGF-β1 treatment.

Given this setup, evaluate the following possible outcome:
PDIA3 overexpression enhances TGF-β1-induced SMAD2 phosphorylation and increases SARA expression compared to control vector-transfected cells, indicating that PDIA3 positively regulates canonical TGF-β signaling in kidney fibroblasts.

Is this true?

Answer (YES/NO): YES